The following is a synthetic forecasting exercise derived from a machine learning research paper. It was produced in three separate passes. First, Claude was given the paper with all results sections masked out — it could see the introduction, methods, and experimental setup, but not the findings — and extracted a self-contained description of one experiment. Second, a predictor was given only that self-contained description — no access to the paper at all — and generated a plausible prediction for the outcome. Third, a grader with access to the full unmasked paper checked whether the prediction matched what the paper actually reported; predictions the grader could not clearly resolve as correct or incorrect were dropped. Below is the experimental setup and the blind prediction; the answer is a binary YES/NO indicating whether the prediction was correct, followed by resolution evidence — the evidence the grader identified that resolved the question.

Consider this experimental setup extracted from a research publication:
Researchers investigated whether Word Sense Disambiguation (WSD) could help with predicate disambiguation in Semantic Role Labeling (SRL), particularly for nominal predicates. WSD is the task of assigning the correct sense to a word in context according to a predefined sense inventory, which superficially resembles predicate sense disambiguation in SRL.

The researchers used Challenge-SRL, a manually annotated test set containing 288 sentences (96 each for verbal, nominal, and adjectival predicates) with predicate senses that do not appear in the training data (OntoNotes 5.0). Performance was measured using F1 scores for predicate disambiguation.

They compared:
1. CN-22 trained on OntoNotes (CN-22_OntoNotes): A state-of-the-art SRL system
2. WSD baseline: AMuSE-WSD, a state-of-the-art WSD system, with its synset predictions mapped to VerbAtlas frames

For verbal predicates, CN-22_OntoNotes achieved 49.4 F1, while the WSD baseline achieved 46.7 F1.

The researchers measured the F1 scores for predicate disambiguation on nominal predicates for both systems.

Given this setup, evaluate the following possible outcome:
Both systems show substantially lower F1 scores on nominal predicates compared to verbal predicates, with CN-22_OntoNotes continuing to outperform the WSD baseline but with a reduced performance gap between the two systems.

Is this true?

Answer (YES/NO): NO